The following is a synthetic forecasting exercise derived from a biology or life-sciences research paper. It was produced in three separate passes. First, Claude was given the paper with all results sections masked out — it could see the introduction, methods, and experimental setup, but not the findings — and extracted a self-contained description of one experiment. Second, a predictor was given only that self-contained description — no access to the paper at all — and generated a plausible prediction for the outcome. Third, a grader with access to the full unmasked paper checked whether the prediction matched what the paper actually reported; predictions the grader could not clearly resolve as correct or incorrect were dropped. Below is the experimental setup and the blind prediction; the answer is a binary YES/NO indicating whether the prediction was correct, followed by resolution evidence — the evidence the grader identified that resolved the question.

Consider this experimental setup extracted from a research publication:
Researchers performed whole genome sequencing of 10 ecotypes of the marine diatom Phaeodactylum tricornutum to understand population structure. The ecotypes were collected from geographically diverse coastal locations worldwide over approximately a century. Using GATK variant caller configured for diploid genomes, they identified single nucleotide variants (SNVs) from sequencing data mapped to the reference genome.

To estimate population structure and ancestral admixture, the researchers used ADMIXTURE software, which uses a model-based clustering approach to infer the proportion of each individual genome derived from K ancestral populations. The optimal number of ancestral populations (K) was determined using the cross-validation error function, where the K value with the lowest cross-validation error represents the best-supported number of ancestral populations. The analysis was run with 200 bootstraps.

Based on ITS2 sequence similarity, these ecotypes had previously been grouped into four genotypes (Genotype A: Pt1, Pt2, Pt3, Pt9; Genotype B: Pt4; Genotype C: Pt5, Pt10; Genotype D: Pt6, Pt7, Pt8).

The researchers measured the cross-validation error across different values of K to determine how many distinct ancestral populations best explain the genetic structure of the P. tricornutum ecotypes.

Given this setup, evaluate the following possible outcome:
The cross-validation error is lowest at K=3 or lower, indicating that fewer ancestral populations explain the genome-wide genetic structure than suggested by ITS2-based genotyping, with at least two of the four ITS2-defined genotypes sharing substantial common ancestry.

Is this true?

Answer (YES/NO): NO